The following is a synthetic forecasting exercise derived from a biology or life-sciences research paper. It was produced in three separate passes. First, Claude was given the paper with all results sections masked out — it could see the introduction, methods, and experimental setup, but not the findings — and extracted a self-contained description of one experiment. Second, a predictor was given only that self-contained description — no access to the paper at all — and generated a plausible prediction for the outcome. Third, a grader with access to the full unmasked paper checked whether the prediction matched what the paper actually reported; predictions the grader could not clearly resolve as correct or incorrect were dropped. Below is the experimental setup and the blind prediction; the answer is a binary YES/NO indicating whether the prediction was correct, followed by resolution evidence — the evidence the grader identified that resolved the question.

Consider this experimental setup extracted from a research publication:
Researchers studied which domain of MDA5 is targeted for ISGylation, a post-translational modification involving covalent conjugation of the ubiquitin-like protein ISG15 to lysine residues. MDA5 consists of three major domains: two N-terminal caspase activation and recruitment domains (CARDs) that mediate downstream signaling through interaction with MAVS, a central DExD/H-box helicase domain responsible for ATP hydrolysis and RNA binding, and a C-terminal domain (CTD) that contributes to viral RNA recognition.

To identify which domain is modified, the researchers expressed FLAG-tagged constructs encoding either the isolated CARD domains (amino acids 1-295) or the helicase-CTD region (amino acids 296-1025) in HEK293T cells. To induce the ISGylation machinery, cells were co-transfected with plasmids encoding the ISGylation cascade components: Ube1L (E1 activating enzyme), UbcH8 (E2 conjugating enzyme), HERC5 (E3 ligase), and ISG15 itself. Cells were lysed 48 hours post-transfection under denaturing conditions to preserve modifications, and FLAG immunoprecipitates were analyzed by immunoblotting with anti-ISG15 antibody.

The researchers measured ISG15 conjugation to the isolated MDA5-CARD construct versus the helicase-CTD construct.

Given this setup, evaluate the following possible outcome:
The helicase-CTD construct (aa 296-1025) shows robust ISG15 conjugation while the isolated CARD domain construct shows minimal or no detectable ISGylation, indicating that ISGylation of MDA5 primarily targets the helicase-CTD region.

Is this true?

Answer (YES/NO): NO